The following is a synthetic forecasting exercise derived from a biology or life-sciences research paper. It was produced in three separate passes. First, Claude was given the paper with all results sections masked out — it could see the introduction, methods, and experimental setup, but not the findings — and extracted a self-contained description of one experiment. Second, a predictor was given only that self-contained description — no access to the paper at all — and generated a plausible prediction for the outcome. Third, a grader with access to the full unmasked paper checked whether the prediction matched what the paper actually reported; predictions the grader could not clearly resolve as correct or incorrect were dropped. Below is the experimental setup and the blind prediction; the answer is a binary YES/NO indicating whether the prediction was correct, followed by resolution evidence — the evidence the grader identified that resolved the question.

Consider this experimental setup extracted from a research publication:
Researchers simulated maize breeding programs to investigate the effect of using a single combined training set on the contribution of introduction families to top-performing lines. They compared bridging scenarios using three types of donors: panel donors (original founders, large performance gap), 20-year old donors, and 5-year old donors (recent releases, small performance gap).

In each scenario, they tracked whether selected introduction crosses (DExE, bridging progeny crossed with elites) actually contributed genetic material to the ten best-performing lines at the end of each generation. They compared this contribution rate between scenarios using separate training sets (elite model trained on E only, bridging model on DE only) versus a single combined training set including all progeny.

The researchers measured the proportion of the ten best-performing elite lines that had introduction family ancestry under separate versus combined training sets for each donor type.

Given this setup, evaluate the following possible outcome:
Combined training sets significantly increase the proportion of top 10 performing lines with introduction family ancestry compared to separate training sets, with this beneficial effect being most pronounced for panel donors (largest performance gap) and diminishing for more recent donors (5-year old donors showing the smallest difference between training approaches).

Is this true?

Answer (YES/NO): NO